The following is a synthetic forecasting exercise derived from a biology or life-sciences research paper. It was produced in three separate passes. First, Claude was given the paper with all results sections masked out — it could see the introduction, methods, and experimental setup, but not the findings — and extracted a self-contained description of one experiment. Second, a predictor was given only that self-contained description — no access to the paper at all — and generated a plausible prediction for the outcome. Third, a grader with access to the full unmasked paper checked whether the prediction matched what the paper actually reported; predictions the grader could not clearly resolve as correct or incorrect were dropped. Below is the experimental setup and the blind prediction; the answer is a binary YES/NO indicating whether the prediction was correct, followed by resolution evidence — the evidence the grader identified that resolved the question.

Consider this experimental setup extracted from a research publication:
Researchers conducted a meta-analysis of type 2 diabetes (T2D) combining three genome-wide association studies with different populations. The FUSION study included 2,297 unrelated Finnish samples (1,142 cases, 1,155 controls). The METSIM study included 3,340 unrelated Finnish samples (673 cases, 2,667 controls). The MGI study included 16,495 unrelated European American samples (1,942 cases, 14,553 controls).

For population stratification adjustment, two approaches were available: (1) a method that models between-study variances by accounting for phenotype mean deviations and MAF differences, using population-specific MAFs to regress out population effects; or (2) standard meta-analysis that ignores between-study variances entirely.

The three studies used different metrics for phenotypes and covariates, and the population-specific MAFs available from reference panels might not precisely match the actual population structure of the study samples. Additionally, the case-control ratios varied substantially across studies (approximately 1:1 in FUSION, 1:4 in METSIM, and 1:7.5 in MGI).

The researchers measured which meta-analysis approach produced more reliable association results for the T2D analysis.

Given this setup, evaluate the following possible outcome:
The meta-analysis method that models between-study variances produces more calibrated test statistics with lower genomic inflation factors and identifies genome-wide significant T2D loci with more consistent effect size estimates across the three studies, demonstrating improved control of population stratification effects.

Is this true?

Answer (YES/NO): NO